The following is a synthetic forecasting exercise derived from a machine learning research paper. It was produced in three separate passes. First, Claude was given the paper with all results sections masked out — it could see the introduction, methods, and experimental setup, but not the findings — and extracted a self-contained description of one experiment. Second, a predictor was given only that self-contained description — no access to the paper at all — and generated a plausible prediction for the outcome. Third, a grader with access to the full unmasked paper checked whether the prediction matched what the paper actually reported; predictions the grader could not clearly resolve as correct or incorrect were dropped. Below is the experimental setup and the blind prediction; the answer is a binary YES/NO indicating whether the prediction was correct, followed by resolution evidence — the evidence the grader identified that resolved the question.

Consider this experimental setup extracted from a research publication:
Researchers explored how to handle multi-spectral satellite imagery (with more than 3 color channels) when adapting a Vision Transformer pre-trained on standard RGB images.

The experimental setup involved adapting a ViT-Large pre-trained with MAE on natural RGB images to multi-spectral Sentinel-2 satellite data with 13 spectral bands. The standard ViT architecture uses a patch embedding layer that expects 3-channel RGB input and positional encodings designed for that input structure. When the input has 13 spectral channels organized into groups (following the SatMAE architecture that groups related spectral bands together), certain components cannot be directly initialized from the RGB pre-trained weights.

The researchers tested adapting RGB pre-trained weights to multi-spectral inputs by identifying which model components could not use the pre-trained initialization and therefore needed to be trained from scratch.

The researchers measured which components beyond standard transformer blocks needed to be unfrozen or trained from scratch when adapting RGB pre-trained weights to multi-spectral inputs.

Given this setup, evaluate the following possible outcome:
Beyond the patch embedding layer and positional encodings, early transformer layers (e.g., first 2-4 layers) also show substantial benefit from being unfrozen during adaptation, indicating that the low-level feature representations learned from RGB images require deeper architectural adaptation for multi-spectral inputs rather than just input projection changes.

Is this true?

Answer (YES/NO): YES